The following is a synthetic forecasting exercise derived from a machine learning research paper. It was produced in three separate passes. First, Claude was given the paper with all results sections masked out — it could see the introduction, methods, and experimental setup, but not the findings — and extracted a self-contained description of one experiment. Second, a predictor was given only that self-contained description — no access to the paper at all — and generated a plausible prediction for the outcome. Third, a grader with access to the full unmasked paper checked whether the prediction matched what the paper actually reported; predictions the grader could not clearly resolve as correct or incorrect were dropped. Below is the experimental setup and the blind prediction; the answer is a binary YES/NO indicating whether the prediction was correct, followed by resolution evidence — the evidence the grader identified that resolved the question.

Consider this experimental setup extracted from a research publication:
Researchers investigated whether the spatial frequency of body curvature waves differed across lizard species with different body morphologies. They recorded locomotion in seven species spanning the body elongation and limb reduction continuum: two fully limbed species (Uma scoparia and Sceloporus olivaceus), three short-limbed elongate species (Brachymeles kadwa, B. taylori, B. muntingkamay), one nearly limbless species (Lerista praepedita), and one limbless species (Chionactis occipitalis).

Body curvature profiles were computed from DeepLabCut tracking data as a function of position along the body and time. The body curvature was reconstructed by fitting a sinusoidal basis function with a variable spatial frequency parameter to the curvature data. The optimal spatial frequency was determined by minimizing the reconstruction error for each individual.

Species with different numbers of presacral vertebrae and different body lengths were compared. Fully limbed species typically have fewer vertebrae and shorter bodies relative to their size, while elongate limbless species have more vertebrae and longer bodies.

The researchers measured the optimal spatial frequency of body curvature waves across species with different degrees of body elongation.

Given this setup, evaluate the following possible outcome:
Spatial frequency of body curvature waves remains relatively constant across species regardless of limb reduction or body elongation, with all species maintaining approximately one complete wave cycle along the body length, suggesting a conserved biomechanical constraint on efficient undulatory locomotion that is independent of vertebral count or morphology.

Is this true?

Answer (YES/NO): NO